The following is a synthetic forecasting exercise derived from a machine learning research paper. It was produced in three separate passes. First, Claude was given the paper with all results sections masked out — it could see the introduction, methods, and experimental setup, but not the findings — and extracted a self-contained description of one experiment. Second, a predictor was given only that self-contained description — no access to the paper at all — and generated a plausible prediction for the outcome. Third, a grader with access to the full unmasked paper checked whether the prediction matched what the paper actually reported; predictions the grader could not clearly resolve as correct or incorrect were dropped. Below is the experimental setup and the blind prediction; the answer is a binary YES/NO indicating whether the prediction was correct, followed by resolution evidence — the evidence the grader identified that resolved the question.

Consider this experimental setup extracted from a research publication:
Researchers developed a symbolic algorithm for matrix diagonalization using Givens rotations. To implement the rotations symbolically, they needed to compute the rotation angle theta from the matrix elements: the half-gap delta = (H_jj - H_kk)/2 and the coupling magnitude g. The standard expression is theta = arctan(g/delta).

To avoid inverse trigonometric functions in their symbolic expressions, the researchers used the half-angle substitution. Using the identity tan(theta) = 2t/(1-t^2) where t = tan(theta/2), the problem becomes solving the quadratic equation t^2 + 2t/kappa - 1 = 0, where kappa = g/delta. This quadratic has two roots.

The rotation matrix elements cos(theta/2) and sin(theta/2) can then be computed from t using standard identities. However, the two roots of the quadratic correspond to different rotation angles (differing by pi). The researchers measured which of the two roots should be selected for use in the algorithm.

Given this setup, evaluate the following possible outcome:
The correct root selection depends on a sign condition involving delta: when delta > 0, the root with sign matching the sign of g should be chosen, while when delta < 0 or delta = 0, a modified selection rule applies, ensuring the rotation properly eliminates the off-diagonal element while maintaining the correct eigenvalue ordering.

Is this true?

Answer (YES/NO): NO